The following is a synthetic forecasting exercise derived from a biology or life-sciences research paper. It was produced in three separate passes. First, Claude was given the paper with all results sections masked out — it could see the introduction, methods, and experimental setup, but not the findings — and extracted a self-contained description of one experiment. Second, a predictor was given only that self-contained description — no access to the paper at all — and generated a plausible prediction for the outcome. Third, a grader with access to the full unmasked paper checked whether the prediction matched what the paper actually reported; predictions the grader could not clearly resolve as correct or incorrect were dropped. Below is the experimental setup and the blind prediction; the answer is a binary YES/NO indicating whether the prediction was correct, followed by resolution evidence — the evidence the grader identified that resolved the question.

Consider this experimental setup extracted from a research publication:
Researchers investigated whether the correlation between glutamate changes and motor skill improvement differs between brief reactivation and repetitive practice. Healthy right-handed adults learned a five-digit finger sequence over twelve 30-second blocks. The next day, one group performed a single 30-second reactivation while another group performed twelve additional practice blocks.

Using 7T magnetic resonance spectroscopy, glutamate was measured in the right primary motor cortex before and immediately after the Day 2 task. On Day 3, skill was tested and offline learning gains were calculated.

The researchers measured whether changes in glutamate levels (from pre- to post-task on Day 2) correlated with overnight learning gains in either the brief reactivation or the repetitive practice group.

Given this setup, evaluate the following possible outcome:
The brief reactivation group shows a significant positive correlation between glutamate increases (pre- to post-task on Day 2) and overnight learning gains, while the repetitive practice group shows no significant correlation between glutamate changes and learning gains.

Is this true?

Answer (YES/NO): NO